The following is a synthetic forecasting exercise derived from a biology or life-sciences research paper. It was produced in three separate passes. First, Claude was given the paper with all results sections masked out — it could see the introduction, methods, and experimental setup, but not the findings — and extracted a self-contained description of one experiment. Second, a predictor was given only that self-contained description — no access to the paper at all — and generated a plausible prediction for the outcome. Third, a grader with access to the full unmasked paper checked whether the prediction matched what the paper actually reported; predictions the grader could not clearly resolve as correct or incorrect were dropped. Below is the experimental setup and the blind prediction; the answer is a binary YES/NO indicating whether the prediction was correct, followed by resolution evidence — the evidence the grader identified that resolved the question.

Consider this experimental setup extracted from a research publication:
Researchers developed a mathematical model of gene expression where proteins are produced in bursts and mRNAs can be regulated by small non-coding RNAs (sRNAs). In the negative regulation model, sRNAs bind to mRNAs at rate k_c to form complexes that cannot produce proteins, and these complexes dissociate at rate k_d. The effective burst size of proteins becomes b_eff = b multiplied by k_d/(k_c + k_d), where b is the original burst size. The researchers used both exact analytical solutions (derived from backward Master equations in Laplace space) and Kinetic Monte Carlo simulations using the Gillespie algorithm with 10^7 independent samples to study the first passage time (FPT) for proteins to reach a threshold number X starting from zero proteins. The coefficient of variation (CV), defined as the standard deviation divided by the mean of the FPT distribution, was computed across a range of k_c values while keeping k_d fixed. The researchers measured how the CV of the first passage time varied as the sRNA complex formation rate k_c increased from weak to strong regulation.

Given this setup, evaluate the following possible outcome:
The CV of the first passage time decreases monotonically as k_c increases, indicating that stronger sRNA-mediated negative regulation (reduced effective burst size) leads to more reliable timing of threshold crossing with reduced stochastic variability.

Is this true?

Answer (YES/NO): NO